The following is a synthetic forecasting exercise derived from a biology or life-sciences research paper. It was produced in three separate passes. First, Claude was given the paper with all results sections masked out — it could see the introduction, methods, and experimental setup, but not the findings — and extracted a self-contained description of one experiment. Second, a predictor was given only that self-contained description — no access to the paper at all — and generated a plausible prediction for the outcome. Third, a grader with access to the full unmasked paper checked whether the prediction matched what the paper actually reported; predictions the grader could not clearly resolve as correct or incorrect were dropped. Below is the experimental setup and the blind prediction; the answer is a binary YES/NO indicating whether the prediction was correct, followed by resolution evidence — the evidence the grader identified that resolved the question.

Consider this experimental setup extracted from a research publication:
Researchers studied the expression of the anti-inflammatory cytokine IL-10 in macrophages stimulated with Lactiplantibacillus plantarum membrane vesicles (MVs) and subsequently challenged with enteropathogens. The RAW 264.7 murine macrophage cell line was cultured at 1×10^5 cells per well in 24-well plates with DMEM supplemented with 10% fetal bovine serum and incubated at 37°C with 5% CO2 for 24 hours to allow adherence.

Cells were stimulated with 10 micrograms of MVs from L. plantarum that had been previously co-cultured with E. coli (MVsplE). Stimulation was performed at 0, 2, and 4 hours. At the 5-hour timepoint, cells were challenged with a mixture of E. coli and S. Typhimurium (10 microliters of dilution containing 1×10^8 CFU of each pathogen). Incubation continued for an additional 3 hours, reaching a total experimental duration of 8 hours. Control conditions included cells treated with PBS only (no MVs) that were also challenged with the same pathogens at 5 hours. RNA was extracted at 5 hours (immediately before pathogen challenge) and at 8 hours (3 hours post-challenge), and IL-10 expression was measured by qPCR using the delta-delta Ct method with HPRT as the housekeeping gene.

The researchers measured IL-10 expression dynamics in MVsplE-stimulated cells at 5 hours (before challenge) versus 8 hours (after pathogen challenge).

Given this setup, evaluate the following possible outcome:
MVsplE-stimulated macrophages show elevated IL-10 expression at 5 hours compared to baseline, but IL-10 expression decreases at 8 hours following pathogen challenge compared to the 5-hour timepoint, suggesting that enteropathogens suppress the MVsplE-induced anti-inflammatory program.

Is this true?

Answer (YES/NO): NO